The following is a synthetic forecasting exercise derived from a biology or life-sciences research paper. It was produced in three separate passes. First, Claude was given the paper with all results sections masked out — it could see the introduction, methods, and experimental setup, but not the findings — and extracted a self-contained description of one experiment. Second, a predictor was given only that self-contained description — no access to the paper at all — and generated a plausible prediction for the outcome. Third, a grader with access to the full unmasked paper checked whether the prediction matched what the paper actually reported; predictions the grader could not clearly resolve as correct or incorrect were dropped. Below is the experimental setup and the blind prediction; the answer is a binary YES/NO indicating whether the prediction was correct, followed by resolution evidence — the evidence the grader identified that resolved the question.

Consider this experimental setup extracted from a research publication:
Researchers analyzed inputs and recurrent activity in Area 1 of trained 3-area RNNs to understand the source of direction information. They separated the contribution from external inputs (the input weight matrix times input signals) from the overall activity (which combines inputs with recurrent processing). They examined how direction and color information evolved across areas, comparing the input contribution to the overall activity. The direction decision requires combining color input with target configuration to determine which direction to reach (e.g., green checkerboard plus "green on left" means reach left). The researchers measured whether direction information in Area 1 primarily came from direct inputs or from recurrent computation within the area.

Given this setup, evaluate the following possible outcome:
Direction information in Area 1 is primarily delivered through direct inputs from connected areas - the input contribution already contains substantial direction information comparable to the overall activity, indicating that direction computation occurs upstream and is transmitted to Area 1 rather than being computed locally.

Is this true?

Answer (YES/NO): NO